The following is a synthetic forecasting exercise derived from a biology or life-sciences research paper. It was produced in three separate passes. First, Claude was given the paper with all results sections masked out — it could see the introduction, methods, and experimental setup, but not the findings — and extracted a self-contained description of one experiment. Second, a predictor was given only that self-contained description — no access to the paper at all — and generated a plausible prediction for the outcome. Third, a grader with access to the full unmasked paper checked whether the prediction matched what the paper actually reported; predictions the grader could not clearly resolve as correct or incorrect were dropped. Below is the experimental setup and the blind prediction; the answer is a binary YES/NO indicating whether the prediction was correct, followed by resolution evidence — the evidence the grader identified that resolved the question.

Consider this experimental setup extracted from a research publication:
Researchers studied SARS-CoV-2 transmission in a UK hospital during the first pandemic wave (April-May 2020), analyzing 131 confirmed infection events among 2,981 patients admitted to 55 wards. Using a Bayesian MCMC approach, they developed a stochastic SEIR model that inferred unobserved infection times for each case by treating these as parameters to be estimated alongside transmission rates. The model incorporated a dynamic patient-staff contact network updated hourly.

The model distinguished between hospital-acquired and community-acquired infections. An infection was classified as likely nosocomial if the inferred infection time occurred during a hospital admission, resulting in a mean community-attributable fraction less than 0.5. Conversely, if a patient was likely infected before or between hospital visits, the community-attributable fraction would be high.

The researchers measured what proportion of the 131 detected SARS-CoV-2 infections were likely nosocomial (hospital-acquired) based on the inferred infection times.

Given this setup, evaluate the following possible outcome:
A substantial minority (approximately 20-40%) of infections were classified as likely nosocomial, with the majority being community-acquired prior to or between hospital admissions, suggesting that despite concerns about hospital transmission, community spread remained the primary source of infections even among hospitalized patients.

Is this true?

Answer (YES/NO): NO